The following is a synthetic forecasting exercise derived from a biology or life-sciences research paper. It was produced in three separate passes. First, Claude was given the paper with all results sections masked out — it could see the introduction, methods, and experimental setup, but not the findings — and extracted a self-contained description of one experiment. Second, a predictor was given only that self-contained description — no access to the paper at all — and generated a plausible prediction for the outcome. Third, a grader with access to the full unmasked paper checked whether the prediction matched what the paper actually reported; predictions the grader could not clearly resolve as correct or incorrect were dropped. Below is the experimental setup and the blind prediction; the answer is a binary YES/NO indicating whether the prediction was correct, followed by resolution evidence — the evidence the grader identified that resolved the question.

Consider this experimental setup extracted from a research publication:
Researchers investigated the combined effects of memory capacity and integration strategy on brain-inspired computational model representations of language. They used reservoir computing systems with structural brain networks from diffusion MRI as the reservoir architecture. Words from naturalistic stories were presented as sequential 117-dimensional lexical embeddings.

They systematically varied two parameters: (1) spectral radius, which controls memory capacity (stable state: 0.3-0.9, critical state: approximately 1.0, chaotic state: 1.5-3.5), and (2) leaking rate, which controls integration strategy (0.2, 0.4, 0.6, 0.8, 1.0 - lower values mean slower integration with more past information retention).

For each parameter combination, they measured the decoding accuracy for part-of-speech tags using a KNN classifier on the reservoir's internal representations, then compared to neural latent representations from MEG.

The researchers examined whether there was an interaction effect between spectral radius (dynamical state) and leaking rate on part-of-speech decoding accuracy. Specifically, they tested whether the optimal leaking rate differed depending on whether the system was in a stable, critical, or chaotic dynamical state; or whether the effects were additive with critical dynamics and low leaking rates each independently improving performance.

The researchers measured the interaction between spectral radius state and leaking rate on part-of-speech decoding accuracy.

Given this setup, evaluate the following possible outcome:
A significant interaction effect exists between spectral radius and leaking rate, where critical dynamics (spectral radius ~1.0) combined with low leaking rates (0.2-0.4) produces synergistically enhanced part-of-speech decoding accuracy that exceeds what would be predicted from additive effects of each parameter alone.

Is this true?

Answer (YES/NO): NO